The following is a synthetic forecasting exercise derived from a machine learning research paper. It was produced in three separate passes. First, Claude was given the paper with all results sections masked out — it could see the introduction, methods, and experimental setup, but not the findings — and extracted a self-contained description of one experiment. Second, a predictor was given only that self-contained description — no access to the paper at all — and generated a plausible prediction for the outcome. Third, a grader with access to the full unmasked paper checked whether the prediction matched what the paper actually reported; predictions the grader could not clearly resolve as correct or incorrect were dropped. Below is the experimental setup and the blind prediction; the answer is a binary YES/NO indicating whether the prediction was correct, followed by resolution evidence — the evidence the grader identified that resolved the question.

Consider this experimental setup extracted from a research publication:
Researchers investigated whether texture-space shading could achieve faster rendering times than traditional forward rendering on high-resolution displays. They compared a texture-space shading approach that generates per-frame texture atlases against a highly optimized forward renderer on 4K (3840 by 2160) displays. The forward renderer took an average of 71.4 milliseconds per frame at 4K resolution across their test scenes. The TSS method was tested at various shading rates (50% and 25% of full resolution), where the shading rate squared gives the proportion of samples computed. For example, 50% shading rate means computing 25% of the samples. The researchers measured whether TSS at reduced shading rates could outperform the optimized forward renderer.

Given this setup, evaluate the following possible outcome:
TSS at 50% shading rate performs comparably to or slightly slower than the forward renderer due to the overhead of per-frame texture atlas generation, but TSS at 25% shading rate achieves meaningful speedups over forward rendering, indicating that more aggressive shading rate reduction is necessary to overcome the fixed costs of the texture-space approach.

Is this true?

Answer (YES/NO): NO